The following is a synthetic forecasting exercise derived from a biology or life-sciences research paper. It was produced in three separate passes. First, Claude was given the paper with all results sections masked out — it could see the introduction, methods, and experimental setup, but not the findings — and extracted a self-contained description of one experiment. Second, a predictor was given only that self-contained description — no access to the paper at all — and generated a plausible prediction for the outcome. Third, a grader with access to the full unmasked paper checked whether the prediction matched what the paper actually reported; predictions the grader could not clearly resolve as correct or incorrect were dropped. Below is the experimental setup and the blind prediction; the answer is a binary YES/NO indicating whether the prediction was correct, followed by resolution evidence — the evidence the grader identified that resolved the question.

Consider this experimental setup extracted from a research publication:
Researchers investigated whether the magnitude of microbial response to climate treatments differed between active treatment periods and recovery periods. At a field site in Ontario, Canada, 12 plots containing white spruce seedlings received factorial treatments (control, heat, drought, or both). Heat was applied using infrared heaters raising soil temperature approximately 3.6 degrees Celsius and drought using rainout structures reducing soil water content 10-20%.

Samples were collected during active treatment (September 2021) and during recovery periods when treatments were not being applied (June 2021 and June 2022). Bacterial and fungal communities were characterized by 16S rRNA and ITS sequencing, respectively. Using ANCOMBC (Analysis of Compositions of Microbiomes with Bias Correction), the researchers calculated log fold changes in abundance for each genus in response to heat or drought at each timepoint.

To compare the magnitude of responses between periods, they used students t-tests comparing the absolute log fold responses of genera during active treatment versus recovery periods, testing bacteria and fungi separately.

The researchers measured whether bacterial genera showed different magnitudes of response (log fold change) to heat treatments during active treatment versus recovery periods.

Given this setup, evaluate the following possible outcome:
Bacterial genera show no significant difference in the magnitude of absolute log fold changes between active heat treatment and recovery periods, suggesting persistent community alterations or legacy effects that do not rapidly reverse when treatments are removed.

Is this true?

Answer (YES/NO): YES